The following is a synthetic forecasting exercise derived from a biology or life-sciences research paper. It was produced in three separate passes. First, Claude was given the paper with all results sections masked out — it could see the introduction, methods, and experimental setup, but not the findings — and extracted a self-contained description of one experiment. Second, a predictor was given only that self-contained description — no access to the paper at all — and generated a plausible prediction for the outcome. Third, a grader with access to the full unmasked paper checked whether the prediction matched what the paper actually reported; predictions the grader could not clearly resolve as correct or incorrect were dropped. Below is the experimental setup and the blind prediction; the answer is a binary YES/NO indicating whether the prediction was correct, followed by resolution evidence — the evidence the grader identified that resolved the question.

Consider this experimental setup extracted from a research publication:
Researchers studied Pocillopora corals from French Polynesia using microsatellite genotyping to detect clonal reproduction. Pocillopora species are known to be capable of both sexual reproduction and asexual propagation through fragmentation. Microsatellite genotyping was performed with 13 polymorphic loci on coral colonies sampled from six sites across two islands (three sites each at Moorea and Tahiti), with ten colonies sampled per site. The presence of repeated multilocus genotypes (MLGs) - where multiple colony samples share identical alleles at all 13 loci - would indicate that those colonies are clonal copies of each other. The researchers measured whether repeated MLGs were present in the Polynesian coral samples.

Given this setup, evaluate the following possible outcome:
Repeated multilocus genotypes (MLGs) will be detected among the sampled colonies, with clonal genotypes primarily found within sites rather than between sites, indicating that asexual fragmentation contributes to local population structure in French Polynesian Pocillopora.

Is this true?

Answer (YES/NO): NO